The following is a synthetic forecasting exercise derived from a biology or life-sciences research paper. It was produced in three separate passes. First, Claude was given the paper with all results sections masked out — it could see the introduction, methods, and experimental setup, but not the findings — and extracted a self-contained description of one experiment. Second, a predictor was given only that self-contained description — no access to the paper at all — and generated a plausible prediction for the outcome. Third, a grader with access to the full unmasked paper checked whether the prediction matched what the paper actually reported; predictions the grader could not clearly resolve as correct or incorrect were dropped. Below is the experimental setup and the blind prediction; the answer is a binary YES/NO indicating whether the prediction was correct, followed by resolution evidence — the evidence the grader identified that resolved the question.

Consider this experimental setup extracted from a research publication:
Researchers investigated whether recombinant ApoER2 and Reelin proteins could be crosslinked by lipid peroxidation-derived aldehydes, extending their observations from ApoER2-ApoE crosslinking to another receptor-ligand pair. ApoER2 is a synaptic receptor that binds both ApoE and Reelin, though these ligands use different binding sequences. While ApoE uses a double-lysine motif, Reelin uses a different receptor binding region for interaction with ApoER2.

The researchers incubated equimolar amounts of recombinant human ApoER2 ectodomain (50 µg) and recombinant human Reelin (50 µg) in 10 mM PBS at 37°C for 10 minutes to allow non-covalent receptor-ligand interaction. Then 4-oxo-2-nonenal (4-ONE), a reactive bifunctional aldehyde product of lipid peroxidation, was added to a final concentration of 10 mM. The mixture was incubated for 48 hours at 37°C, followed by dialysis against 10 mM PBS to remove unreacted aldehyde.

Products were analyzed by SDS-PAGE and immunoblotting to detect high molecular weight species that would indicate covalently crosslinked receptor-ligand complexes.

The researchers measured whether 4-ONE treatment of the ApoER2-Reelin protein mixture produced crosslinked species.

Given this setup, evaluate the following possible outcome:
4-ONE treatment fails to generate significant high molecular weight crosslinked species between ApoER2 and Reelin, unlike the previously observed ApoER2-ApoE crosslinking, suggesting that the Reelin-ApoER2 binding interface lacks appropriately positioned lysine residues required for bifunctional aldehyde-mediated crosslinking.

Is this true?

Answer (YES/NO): NO